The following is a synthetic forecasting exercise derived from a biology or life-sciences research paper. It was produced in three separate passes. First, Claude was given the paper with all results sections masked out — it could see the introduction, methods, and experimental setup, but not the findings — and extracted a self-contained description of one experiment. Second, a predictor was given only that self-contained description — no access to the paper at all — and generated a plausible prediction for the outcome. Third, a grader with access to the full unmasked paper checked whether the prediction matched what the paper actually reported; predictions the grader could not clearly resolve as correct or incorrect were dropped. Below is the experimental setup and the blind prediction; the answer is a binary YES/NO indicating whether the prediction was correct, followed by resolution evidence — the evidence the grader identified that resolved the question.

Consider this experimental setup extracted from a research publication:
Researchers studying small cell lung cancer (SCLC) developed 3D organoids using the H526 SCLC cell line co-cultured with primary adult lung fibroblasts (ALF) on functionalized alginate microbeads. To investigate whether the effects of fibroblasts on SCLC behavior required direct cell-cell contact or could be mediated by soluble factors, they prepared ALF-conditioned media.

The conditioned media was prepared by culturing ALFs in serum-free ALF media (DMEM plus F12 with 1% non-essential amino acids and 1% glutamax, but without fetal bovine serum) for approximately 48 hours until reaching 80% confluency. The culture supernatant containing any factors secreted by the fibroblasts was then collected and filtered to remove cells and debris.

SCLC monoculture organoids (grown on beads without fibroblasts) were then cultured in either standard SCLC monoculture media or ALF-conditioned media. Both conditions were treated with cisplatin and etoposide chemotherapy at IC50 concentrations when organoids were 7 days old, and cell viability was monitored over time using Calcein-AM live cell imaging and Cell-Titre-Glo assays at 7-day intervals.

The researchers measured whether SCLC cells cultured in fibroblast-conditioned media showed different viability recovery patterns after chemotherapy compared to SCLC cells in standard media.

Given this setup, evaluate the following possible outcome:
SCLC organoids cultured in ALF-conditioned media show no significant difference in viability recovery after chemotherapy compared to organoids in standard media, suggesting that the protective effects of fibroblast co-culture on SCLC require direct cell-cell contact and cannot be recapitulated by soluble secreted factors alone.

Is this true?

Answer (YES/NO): NO